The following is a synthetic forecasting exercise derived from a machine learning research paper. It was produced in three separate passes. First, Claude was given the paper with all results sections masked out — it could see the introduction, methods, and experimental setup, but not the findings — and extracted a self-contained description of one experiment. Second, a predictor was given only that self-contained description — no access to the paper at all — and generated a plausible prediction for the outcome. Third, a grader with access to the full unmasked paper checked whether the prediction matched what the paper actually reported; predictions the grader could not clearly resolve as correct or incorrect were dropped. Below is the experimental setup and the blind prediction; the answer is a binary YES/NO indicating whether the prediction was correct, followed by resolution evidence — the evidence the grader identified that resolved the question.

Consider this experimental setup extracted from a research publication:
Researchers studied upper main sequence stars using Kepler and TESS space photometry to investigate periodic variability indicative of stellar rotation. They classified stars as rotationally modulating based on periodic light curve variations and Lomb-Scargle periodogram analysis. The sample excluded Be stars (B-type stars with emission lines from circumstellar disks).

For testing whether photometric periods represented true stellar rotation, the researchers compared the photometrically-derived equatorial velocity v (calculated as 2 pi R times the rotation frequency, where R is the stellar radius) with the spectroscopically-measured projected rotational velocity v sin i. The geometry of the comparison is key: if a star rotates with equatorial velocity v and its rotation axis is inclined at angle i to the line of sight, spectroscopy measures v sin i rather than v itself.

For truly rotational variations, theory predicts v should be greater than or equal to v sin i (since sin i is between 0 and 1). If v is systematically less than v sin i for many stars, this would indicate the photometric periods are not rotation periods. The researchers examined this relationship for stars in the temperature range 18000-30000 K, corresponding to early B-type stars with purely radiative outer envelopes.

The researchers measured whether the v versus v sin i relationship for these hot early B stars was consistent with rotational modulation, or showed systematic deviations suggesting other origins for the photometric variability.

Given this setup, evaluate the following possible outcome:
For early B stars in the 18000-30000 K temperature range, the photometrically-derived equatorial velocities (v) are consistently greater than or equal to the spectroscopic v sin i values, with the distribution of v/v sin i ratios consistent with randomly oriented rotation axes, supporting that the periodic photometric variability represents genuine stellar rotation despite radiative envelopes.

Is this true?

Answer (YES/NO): YES